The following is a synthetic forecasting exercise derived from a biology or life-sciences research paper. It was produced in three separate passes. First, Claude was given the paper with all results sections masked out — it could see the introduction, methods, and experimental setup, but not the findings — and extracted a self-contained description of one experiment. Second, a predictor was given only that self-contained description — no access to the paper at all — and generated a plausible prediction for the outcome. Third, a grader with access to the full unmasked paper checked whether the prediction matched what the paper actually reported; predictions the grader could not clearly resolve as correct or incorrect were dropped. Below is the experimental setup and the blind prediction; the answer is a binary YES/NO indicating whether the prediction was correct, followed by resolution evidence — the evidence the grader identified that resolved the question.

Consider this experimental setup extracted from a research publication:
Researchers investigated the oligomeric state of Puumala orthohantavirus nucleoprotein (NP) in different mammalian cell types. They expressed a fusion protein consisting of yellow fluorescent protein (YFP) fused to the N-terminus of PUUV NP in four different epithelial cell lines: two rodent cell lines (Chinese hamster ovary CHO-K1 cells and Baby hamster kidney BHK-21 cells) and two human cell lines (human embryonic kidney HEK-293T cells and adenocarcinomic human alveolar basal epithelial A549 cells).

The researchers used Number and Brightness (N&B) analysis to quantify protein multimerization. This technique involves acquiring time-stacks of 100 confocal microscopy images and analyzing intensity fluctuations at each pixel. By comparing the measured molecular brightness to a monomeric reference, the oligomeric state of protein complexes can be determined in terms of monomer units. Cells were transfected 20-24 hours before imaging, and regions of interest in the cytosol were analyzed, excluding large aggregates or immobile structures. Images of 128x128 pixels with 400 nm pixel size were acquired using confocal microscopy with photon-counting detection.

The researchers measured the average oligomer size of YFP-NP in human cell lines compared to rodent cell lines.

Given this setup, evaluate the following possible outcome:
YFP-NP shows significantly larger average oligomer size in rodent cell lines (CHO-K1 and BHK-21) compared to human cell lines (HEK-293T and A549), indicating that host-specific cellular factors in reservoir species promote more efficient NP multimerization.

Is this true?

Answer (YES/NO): NO